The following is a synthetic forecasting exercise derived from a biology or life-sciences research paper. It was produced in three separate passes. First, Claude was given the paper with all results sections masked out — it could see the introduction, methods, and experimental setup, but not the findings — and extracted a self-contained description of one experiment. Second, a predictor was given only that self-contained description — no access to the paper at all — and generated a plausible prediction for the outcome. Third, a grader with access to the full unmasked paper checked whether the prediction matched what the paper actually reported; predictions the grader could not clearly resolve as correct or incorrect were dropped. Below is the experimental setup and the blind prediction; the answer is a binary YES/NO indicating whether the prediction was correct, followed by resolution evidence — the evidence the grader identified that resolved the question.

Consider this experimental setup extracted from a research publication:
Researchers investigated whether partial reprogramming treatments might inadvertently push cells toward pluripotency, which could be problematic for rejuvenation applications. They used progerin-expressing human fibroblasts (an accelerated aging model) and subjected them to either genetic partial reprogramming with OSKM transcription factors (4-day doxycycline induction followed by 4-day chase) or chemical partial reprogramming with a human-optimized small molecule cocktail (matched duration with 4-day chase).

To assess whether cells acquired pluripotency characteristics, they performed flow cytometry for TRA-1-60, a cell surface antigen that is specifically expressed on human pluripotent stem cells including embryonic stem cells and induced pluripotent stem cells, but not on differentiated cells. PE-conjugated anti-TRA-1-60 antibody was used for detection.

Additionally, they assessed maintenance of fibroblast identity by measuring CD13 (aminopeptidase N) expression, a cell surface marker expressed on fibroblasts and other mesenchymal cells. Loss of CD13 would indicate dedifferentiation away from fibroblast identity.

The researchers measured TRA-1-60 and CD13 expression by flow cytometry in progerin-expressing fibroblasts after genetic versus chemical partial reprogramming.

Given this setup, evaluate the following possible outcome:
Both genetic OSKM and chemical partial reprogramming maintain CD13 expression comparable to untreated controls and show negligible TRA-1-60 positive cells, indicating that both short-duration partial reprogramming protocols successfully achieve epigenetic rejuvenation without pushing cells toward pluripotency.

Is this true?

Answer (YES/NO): NO